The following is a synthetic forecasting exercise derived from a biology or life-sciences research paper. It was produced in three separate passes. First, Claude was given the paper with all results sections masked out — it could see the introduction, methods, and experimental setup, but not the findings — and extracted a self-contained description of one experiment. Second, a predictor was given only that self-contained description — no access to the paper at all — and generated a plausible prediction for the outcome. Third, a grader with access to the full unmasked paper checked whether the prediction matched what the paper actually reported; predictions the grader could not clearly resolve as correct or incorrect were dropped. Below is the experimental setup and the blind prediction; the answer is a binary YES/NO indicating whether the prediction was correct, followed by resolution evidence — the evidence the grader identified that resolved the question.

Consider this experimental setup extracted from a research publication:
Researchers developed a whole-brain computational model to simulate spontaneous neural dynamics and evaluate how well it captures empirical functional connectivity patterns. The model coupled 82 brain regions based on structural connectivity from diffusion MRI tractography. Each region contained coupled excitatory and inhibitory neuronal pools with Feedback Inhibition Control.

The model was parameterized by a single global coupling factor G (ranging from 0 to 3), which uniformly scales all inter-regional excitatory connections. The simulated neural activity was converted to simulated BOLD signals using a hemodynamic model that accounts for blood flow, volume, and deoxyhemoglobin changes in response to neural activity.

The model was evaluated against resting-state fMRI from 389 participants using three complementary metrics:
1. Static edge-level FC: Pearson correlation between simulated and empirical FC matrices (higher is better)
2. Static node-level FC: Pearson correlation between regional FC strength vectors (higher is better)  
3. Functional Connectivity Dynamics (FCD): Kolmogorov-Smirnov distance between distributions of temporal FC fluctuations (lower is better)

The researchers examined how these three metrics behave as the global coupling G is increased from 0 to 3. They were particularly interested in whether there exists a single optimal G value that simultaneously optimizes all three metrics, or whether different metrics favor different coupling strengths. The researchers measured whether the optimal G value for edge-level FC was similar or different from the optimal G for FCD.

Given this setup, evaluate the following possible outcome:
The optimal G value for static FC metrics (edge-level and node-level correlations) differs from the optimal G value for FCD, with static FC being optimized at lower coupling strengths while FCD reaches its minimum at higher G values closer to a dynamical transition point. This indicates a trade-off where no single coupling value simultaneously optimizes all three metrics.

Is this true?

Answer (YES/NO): NO